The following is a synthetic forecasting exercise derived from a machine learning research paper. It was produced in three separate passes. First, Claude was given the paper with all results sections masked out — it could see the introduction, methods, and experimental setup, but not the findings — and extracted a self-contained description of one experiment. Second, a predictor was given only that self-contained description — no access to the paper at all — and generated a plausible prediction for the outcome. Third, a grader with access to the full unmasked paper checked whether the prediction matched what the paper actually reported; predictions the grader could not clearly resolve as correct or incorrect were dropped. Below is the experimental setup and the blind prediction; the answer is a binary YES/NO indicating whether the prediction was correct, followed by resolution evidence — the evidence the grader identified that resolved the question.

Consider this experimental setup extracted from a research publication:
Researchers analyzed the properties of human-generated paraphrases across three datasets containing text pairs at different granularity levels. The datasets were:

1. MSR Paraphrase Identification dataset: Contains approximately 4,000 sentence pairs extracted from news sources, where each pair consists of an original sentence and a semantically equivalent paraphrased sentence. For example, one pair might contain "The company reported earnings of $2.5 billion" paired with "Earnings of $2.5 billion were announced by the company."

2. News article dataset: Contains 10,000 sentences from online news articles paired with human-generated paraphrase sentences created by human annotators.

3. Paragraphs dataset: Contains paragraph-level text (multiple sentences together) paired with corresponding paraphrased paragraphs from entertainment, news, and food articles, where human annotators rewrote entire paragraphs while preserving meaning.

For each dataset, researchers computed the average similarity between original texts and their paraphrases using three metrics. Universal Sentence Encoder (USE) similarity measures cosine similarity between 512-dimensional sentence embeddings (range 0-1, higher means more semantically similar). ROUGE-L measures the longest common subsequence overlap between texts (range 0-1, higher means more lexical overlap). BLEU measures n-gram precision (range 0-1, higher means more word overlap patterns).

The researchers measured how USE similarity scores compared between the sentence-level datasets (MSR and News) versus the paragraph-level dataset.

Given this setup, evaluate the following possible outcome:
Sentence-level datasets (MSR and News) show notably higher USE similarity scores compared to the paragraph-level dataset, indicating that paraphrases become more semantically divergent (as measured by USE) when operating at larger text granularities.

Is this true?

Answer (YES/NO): NO